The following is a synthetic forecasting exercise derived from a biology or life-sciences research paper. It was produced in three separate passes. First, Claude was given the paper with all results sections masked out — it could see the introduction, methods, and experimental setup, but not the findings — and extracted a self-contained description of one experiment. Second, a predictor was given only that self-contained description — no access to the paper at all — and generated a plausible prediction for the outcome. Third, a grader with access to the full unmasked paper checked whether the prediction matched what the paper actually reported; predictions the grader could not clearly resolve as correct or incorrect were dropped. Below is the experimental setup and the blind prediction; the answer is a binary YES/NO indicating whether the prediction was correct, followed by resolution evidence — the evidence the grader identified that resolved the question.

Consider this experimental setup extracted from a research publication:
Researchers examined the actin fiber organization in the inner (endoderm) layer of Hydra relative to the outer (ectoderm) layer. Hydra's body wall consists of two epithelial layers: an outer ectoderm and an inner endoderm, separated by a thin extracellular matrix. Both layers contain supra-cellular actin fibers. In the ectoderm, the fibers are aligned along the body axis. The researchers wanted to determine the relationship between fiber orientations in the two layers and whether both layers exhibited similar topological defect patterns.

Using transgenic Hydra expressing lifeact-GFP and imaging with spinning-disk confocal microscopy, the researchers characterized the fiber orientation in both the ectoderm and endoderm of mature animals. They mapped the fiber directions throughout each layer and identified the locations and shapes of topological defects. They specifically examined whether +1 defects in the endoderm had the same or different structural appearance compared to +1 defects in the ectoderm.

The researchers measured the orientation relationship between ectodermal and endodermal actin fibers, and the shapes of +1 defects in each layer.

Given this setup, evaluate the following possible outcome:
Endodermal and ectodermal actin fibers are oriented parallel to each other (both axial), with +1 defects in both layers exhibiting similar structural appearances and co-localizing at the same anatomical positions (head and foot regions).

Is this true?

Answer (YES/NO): NO